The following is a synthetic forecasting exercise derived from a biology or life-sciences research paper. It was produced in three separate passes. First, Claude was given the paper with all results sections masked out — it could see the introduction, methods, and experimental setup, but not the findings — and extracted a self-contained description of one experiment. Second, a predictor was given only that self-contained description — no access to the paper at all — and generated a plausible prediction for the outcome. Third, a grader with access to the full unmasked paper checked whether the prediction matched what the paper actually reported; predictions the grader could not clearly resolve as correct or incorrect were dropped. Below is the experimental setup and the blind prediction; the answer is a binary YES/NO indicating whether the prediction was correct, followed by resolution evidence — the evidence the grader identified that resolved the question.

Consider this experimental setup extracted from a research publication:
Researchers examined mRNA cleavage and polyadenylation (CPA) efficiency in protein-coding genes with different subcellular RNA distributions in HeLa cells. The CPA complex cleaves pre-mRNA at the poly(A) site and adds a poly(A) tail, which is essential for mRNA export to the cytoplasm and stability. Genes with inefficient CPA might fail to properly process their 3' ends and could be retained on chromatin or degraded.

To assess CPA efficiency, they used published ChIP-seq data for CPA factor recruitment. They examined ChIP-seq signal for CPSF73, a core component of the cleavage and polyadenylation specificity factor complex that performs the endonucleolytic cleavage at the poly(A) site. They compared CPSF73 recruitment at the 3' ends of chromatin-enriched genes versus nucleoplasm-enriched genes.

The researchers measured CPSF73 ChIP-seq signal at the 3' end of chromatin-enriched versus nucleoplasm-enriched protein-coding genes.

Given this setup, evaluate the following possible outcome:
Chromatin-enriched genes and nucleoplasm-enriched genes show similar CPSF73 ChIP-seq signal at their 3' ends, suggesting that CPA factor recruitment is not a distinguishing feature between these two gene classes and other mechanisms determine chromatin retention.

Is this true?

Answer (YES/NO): NO